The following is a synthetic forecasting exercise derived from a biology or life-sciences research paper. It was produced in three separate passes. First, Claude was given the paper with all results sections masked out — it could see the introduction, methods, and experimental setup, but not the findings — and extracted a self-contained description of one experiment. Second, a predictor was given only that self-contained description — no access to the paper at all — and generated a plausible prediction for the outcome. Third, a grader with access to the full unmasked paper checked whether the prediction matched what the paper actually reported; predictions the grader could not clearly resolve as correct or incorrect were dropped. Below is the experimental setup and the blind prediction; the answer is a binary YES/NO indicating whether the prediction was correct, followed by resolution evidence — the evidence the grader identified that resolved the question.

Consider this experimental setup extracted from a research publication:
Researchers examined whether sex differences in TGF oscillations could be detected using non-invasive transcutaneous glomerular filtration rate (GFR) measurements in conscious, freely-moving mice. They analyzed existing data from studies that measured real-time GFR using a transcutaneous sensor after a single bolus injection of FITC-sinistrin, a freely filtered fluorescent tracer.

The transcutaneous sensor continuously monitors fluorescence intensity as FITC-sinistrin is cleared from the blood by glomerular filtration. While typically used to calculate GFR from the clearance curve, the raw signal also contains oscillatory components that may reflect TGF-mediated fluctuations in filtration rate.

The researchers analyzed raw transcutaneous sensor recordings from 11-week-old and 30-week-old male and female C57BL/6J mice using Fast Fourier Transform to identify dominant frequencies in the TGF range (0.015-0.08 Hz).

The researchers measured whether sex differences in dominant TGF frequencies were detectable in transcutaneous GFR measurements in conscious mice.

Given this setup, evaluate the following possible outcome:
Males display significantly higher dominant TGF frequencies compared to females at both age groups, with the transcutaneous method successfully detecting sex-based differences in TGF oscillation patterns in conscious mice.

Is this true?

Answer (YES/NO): YES